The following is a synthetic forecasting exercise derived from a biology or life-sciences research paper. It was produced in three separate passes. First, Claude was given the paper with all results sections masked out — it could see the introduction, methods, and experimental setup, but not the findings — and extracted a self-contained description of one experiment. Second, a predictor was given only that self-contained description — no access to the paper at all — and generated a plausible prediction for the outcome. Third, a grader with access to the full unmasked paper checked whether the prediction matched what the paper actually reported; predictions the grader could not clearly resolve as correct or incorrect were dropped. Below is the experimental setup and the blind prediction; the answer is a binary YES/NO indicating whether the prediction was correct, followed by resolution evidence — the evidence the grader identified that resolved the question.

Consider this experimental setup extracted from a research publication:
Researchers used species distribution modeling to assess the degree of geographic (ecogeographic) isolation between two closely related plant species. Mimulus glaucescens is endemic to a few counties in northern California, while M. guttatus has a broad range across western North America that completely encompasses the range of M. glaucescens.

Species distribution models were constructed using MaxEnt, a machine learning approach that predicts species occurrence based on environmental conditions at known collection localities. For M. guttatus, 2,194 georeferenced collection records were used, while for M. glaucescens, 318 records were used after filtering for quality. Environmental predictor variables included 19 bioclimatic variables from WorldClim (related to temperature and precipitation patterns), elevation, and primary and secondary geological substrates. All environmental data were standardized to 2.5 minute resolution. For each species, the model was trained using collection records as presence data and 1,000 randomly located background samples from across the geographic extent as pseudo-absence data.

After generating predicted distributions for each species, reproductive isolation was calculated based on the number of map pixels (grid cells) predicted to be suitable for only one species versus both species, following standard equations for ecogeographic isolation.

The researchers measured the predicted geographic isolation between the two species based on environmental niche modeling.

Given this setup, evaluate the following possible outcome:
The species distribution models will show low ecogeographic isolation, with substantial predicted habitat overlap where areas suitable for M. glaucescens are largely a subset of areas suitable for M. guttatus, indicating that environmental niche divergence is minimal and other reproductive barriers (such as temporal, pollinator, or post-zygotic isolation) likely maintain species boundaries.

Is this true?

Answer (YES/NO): NO